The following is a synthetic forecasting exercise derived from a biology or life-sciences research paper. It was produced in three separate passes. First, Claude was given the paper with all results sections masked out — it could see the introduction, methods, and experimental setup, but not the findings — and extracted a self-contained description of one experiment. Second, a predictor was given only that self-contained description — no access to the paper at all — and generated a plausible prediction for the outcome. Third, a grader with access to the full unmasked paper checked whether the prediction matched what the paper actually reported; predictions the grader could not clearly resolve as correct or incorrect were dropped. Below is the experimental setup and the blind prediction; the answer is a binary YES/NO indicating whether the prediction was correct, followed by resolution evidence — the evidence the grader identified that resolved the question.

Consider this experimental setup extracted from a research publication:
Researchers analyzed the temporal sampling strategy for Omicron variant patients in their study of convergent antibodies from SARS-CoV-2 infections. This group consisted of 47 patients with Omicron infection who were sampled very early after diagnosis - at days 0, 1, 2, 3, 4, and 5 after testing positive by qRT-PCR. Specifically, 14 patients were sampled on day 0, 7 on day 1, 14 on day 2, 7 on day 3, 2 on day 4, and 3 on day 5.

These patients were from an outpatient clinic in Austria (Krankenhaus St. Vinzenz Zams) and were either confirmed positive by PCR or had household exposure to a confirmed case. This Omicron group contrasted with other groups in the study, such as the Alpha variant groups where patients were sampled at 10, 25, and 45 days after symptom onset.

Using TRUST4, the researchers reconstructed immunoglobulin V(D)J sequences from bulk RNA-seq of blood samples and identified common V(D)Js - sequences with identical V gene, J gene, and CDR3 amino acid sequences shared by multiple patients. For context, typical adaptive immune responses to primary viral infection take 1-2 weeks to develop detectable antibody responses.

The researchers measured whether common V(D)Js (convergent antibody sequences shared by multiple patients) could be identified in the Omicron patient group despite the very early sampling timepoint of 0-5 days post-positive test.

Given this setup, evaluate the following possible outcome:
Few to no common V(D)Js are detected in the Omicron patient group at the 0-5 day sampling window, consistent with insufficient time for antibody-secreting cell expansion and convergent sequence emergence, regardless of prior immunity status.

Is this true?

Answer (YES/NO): NO